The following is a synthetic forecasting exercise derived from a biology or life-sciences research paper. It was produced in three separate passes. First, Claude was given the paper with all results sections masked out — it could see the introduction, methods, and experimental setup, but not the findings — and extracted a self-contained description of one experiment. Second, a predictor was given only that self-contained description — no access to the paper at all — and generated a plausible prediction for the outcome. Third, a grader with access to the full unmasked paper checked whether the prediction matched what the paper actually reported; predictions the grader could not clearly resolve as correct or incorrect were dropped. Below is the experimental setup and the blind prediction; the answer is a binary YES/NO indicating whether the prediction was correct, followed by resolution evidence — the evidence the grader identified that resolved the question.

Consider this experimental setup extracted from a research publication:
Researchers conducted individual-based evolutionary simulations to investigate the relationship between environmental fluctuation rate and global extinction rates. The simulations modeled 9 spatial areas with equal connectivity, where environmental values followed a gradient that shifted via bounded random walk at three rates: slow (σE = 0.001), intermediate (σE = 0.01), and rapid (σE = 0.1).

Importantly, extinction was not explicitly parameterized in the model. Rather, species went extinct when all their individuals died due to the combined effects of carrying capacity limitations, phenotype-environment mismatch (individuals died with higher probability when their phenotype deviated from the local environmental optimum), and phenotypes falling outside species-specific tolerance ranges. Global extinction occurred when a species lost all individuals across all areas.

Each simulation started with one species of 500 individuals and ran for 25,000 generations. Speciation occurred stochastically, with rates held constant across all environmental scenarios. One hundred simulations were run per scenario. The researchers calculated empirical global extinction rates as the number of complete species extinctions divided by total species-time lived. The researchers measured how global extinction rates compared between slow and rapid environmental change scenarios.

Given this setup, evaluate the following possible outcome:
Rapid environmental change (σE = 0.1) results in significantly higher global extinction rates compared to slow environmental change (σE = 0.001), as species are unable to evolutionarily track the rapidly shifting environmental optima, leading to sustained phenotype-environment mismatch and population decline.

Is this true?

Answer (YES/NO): YES